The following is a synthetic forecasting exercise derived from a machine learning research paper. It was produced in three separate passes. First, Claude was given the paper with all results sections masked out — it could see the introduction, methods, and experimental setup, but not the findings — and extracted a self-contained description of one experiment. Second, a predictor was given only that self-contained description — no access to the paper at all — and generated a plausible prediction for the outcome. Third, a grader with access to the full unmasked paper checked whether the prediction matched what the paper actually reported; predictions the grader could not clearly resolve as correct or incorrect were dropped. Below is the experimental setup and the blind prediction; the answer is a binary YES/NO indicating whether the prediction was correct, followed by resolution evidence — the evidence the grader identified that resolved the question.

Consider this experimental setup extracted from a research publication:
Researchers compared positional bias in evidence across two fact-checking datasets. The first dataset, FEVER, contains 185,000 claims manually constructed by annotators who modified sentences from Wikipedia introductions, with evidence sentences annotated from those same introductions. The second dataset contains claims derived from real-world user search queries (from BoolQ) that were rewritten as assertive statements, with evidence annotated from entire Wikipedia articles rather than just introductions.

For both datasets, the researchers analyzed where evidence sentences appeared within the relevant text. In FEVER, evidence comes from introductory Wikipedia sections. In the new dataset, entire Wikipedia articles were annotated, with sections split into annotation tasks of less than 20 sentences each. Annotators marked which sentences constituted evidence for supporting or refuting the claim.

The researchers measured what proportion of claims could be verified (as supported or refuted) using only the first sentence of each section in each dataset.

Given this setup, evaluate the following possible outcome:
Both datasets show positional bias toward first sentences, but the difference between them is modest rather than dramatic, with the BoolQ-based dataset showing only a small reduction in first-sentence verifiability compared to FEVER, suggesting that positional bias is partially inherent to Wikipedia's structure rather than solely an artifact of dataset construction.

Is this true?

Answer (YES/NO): NO